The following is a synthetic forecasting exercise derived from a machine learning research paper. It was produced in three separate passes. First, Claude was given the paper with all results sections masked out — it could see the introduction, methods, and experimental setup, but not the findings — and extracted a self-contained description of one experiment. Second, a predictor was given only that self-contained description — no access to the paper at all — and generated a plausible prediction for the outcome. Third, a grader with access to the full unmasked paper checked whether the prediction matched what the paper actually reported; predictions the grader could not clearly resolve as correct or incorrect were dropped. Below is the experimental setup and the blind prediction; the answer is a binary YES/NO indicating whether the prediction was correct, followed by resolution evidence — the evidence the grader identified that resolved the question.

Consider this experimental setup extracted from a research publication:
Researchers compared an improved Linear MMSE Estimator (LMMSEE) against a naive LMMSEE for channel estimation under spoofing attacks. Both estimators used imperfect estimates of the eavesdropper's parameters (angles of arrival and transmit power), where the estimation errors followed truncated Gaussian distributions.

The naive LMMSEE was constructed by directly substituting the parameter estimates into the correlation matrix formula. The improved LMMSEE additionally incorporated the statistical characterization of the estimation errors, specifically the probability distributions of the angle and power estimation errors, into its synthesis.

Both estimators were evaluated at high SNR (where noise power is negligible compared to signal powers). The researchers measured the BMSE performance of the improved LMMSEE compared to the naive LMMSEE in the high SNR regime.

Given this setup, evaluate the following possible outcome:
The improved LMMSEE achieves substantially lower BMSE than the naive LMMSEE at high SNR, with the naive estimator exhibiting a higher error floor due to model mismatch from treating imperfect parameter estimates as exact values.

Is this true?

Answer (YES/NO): YES